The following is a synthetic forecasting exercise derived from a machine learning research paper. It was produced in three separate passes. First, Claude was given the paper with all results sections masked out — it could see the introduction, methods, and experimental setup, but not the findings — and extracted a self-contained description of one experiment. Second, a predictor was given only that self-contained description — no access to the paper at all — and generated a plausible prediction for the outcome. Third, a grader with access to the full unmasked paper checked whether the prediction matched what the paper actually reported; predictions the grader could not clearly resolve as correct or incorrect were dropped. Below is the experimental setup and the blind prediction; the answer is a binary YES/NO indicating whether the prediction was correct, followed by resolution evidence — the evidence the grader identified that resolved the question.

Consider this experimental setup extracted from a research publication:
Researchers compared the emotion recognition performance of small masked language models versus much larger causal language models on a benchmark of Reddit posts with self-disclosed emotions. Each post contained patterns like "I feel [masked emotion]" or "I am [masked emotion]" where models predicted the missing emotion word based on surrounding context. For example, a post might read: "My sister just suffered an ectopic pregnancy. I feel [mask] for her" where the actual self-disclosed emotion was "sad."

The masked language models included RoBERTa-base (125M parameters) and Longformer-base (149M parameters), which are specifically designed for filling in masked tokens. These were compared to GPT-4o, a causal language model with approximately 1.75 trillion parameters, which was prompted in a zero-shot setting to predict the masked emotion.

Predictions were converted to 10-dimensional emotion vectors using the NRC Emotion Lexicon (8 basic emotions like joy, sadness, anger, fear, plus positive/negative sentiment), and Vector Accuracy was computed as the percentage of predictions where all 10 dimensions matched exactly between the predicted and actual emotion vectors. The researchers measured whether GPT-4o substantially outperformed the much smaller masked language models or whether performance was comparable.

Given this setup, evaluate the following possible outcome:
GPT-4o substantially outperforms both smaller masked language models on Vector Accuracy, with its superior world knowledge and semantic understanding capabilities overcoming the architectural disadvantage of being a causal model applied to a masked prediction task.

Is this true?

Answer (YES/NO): NO